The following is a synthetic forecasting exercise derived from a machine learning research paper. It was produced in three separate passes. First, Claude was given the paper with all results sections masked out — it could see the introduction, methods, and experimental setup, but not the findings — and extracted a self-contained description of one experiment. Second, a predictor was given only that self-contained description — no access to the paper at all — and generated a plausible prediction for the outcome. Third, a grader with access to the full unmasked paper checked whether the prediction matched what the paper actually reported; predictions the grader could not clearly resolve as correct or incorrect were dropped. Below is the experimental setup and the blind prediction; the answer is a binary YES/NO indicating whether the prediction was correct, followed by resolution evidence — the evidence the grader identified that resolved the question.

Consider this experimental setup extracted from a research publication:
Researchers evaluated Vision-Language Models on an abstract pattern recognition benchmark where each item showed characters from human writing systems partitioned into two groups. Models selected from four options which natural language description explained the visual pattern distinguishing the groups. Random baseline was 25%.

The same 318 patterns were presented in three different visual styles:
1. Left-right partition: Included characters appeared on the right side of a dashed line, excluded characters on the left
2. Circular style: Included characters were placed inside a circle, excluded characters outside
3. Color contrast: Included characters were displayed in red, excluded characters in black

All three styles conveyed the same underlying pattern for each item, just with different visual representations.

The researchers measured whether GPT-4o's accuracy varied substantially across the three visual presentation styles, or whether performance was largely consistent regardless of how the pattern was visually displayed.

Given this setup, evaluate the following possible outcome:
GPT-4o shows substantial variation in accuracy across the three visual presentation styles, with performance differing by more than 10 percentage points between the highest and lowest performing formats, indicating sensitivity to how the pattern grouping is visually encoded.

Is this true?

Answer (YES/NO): NO